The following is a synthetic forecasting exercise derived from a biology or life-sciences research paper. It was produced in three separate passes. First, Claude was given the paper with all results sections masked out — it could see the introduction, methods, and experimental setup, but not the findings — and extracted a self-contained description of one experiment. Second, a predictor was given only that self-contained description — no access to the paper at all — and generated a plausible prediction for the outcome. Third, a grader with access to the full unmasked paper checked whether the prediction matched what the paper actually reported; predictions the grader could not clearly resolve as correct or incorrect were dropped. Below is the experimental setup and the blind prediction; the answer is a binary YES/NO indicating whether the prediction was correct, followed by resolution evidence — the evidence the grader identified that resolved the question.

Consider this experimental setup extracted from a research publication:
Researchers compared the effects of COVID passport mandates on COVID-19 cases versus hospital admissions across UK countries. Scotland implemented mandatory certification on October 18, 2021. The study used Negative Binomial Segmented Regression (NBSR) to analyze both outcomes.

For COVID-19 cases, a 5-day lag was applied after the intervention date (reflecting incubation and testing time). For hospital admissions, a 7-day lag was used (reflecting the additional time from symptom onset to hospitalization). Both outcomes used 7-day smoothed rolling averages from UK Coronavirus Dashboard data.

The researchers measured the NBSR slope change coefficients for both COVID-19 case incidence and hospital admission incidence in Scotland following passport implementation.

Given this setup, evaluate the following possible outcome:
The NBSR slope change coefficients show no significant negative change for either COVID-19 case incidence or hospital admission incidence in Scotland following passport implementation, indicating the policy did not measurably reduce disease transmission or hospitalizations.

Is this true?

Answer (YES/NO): NO